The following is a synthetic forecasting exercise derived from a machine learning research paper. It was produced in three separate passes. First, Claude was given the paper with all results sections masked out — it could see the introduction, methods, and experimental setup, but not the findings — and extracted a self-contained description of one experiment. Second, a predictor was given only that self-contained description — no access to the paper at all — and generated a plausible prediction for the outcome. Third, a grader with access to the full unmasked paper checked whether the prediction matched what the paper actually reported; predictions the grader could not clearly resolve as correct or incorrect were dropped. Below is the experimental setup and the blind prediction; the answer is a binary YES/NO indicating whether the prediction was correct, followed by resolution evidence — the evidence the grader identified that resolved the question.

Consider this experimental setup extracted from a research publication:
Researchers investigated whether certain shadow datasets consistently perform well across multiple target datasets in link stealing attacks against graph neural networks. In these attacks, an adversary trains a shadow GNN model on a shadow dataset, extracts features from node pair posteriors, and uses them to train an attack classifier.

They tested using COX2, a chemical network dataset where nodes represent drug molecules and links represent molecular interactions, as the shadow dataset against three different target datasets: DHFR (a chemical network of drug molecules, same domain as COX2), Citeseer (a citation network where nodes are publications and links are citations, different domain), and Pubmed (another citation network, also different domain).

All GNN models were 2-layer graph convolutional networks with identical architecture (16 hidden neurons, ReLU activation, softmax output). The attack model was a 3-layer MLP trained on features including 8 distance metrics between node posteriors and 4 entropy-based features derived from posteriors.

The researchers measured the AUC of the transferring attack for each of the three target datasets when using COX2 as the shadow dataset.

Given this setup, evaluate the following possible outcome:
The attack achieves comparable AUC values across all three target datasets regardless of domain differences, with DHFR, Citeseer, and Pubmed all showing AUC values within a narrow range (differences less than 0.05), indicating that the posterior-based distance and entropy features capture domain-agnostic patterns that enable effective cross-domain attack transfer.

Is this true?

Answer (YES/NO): NO